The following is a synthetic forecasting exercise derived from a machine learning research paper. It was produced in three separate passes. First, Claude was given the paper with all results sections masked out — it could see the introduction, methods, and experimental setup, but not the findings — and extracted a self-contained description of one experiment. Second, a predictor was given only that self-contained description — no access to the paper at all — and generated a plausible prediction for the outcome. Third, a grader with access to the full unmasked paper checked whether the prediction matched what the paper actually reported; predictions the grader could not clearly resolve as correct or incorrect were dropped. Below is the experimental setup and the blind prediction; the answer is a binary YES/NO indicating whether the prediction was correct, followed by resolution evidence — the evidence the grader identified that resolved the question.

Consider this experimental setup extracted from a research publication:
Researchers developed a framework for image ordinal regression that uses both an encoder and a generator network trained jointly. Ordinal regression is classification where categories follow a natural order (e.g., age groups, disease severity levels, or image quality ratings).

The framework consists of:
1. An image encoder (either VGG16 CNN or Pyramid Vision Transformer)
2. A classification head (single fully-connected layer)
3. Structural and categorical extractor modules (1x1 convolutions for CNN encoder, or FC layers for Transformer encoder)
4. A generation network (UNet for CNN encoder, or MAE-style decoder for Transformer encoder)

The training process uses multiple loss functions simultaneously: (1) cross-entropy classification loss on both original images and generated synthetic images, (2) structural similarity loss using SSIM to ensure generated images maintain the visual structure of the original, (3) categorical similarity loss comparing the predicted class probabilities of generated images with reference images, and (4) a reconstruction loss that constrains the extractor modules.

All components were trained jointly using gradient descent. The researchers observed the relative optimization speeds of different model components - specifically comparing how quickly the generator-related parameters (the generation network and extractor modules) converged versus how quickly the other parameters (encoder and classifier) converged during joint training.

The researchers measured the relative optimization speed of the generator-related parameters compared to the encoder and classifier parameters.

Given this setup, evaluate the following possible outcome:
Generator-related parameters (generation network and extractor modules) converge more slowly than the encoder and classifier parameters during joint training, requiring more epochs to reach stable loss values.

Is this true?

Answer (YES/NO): YES